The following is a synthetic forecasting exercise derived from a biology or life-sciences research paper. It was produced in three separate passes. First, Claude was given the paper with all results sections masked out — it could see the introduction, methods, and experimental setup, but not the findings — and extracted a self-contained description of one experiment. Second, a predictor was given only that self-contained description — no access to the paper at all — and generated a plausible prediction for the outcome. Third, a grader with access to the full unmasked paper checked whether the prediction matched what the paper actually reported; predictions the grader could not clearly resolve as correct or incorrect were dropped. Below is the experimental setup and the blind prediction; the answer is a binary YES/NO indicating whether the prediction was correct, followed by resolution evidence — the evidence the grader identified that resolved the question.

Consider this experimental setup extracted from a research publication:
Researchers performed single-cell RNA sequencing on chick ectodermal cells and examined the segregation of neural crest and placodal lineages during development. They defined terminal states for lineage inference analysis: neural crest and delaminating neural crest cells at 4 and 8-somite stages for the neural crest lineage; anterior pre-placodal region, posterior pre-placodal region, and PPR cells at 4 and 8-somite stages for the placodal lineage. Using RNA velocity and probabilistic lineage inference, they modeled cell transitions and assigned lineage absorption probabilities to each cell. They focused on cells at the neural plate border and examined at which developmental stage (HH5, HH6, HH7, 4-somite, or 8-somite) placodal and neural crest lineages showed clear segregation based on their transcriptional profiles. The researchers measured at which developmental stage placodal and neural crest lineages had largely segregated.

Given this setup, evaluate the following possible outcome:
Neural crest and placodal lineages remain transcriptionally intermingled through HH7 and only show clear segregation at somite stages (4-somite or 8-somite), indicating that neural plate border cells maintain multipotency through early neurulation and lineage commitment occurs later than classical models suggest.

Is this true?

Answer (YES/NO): YES